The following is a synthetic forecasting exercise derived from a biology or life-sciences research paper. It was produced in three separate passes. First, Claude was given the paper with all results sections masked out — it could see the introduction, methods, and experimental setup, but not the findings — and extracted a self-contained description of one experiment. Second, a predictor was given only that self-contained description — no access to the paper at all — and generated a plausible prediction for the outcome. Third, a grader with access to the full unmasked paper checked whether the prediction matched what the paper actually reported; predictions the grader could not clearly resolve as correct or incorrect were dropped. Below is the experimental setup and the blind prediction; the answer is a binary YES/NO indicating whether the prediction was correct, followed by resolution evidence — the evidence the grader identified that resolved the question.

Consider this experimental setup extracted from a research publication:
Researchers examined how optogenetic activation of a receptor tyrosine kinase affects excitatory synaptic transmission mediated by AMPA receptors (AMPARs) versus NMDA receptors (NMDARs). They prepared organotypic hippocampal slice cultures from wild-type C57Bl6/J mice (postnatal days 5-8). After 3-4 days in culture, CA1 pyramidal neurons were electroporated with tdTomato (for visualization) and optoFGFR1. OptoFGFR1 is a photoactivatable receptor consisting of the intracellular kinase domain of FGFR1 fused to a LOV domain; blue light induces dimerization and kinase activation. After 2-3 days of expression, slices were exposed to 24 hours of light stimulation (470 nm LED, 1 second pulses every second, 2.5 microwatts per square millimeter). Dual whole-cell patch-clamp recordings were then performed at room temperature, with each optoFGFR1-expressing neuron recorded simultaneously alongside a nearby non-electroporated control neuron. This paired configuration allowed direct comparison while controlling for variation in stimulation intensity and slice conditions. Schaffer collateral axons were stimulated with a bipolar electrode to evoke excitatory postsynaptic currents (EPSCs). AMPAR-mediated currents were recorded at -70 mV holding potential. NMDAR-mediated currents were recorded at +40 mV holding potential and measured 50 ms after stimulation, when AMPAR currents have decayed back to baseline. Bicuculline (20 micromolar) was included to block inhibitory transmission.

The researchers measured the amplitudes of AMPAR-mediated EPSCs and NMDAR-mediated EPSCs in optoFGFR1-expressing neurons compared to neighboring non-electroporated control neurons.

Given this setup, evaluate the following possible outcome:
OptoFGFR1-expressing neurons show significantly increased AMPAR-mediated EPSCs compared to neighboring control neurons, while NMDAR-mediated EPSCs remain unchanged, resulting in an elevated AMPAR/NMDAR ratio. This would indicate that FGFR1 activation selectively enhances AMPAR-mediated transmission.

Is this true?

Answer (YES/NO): YES